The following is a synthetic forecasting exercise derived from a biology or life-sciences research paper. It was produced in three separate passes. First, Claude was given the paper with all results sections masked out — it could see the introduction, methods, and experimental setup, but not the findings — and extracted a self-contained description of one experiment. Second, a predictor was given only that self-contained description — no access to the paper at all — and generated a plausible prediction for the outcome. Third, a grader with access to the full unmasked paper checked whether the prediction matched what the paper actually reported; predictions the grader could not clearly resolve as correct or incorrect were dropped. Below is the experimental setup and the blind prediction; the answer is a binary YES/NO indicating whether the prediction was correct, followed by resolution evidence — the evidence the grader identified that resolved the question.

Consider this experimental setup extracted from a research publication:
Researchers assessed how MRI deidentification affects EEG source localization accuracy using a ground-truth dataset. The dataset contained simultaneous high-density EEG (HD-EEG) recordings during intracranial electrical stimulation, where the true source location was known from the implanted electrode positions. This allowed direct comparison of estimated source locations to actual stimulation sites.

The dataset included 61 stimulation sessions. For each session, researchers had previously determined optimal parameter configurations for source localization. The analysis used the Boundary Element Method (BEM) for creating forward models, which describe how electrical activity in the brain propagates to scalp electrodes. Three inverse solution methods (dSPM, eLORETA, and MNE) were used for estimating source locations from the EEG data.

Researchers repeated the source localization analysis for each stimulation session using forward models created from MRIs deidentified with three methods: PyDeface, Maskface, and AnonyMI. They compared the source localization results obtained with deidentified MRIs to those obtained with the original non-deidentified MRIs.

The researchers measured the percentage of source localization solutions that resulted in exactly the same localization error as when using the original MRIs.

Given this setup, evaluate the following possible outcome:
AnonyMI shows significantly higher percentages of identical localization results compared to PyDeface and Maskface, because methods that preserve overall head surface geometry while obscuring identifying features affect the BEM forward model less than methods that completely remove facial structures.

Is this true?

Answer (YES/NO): YES